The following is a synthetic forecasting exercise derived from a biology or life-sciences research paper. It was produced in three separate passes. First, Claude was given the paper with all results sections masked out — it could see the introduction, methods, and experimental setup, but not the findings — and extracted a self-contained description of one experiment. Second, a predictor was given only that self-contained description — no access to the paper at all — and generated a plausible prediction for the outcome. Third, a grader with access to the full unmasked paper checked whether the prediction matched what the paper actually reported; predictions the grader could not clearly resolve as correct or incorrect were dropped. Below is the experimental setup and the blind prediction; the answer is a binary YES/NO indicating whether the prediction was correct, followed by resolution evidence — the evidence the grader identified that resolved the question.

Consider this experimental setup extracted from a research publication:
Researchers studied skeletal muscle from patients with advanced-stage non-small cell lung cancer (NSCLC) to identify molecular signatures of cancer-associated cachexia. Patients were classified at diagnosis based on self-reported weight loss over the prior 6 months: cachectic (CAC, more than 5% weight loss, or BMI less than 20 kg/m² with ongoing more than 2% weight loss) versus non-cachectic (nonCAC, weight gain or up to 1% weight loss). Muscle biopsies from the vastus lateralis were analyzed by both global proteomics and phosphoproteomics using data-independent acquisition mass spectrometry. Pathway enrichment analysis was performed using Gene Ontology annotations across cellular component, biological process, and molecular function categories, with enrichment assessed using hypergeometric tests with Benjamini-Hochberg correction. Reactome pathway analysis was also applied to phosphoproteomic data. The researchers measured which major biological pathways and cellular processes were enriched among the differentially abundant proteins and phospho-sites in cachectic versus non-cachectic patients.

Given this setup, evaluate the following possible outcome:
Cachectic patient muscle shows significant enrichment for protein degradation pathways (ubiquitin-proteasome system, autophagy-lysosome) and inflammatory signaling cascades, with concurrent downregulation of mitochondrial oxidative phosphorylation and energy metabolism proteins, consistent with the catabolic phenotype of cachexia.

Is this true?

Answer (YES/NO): NO